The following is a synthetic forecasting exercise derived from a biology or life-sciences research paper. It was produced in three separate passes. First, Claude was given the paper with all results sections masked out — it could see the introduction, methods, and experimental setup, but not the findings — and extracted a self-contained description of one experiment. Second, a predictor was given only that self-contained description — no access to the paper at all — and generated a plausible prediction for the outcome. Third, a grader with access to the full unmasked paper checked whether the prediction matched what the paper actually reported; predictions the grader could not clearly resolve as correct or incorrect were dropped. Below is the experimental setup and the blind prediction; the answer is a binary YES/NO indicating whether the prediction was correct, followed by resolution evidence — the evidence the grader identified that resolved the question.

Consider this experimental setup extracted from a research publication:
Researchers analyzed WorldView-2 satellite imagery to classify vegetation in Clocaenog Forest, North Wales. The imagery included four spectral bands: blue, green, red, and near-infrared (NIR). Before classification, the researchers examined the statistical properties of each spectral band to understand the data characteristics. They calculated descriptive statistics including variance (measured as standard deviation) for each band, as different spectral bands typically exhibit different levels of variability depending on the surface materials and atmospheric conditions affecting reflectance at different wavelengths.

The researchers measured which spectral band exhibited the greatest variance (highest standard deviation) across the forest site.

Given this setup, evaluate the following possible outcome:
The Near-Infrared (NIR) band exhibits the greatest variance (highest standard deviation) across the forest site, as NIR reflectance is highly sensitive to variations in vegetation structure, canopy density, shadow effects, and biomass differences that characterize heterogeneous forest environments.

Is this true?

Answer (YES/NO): YES